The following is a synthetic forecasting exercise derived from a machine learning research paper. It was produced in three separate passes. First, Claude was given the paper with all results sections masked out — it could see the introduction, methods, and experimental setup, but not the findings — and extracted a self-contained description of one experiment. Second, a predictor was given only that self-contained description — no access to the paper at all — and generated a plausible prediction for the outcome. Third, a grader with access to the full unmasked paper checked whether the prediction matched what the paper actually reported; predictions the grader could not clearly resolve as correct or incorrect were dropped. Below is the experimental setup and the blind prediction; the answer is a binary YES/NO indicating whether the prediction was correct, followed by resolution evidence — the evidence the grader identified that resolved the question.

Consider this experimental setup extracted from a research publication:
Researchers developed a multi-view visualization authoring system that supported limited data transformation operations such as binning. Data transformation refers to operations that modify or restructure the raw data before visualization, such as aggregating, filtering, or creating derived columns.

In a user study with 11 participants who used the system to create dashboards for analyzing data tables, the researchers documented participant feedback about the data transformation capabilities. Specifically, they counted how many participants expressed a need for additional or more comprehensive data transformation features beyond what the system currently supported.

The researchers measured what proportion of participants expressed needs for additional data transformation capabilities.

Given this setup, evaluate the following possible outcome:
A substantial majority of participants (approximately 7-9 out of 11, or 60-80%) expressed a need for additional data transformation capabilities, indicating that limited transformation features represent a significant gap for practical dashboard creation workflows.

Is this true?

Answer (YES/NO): YES